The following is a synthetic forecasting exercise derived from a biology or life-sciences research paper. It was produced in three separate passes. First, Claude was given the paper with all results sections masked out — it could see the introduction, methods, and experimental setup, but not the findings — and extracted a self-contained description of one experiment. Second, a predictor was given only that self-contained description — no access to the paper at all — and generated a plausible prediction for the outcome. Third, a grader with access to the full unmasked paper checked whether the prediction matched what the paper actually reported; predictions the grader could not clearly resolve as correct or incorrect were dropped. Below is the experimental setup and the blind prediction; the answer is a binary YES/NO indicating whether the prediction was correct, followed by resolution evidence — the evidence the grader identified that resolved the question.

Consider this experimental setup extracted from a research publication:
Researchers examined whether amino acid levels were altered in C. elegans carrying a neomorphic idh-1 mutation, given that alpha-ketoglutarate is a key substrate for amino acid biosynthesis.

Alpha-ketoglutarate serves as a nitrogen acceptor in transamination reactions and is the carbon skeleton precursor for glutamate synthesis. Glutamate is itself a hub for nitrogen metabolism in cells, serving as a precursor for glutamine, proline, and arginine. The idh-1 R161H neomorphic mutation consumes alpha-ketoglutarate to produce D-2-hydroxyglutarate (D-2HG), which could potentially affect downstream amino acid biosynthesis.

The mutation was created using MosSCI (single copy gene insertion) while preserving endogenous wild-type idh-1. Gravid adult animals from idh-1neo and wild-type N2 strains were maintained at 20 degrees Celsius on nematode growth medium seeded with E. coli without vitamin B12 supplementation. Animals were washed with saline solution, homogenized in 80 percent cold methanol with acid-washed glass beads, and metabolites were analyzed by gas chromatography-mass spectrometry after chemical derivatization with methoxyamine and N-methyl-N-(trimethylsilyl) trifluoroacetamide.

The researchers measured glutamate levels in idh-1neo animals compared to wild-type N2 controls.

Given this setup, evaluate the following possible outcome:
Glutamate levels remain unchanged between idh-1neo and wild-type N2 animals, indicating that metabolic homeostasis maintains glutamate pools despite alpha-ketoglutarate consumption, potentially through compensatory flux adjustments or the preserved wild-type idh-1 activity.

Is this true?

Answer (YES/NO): NO